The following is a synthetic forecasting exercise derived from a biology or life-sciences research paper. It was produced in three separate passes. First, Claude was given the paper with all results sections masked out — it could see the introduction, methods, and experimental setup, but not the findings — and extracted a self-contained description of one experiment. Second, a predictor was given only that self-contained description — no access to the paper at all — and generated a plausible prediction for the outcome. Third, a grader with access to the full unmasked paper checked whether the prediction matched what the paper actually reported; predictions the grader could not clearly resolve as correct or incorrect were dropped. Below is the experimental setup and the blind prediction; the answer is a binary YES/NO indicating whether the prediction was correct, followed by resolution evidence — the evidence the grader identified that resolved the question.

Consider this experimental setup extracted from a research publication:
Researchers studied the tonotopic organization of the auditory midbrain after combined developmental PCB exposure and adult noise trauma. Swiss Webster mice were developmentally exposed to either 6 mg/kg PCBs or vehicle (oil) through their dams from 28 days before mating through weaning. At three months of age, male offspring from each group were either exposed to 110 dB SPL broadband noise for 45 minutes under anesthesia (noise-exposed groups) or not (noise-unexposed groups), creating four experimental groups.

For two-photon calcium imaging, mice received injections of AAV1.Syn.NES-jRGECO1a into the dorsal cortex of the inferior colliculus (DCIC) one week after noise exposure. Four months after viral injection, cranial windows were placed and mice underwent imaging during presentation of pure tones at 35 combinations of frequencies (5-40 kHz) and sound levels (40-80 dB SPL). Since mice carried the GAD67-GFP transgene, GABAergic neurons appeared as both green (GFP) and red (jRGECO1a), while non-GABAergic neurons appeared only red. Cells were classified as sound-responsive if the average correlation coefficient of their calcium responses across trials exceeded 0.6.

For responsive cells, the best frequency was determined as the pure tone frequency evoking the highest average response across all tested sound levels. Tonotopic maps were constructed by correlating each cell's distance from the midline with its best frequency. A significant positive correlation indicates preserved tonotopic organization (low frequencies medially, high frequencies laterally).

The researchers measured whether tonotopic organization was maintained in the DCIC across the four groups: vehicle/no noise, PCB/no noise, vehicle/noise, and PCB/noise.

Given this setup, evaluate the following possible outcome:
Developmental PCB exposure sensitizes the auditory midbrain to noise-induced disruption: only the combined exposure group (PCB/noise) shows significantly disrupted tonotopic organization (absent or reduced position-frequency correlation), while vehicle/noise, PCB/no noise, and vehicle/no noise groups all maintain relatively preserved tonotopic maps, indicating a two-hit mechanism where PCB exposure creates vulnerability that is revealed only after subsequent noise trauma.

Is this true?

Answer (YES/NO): YES